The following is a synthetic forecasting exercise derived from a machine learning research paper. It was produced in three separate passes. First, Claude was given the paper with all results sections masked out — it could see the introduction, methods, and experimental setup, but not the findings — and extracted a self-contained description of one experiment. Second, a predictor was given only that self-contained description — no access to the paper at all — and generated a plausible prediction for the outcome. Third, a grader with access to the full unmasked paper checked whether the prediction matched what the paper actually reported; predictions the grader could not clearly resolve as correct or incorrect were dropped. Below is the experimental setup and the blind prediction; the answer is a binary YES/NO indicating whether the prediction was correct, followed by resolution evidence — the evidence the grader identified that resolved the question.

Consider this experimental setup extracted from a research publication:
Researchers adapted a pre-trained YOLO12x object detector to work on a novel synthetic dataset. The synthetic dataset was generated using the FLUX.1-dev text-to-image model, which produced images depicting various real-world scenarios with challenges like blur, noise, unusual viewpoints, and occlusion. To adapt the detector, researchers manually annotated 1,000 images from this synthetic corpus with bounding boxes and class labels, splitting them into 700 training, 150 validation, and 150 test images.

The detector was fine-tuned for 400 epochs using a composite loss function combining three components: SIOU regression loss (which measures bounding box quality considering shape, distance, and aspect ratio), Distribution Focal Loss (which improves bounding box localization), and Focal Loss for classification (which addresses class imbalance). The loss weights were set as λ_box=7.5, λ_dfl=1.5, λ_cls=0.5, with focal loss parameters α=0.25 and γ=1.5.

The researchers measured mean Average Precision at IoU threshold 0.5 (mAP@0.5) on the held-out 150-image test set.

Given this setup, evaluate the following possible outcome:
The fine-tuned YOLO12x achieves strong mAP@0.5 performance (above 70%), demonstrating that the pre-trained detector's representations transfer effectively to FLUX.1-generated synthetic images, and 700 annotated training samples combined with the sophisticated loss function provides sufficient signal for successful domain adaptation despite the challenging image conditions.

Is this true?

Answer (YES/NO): YES